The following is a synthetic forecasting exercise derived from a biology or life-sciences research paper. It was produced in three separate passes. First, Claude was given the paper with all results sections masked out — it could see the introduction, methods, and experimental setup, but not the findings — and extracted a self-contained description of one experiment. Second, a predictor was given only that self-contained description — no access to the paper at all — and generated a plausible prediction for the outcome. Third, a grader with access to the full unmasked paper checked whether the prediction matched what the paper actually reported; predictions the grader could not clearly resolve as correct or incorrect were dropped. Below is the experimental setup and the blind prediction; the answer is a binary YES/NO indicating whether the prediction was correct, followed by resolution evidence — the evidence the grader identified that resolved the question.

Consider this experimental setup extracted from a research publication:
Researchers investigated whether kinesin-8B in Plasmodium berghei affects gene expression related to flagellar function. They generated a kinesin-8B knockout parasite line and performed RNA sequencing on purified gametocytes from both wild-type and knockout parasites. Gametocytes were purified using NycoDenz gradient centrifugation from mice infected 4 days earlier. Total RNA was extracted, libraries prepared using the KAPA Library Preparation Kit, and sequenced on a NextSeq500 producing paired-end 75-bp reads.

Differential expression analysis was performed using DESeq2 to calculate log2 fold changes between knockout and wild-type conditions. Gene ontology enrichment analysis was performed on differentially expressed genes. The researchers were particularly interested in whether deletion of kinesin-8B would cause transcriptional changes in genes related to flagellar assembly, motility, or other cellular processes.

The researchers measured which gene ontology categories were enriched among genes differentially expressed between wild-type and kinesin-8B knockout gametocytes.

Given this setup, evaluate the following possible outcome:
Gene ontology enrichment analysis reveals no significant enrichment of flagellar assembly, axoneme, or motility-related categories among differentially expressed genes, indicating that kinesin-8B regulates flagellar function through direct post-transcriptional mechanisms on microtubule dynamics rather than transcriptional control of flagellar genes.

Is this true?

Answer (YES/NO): YES